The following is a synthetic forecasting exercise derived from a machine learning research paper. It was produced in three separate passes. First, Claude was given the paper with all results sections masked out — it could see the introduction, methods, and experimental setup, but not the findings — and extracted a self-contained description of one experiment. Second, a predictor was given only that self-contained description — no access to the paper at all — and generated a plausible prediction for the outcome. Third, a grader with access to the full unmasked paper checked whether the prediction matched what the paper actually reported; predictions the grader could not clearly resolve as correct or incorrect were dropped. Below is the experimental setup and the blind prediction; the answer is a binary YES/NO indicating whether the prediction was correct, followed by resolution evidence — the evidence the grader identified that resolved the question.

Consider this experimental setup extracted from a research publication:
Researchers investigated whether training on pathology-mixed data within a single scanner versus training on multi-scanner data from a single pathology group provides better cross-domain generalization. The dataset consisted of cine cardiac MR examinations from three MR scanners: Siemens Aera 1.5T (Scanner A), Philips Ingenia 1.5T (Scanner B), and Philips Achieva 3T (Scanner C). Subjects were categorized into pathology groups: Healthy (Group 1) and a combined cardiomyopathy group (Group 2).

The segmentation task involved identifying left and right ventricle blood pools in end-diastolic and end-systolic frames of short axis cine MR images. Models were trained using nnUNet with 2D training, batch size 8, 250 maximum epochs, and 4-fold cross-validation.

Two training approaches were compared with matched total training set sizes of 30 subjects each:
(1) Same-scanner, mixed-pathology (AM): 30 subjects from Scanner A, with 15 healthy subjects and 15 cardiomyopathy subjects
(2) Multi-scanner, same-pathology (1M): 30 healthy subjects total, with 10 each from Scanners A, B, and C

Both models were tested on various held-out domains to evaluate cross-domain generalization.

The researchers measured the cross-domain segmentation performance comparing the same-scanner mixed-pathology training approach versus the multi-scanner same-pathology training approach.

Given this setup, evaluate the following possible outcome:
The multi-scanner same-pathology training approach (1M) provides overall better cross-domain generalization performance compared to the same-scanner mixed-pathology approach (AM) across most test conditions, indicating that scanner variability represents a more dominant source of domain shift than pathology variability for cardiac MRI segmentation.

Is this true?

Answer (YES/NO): YES